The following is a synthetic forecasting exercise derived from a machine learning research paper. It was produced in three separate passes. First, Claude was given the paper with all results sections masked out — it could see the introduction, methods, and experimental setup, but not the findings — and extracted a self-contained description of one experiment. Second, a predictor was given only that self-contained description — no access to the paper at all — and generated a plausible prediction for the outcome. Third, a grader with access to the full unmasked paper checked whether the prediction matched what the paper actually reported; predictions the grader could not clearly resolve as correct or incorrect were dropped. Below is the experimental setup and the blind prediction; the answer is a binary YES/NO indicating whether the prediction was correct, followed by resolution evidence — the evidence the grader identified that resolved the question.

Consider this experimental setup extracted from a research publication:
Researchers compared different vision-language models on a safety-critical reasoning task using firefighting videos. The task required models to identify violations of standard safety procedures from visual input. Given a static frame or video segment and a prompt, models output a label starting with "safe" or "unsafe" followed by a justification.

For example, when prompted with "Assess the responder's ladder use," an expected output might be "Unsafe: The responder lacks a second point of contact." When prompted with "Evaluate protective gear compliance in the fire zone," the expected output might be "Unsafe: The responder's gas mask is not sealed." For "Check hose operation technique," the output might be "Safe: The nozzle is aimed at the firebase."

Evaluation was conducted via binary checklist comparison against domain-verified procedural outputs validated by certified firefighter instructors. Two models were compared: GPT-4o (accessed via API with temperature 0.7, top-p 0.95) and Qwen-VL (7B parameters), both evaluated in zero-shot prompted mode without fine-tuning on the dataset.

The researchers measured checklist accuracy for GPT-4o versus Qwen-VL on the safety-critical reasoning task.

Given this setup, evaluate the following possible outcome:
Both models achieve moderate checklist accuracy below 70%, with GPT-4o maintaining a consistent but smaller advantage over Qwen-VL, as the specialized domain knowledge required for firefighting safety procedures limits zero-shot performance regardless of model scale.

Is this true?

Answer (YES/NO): NO